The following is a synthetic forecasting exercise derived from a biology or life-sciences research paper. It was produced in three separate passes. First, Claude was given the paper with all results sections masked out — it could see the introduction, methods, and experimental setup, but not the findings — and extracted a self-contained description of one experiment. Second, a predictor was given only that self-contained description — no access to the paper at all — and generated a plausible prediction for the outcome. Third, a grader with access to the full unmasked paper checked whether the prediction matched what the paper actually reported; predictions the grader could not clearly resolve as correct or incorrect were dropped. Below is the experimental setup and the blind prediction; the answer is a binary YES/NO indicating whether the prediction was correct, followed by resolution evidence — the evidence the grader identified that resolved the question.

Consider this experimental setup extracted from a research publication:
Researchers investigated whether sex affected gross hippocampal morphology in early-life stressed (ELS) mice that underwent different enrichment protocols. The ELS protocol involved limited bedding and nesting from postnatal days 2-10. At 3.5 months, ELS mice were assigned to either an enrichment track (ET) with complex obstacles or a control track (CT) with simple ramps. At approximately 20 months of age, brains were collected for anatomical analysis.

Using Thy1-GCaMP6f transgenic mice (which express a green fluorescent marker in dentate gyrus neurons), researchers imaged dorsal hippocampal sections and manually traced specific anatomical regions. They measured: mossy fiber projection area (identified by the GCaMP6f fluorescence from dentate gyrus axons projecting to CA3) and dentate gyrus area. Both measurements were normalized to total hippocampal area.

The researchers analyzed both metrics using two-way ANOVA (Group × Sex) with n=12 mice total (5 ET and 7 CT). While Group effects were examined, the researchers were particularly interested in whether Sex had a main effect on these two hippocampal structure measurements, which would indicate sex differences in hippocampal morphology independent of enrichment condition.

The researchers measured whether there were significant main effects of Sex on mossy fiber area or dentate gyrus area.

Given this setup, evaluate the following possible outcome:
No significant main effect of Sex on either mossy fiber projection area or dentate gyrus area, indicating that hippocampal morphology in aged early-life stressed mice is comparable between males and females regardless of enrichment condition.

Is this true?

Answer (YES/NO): YES